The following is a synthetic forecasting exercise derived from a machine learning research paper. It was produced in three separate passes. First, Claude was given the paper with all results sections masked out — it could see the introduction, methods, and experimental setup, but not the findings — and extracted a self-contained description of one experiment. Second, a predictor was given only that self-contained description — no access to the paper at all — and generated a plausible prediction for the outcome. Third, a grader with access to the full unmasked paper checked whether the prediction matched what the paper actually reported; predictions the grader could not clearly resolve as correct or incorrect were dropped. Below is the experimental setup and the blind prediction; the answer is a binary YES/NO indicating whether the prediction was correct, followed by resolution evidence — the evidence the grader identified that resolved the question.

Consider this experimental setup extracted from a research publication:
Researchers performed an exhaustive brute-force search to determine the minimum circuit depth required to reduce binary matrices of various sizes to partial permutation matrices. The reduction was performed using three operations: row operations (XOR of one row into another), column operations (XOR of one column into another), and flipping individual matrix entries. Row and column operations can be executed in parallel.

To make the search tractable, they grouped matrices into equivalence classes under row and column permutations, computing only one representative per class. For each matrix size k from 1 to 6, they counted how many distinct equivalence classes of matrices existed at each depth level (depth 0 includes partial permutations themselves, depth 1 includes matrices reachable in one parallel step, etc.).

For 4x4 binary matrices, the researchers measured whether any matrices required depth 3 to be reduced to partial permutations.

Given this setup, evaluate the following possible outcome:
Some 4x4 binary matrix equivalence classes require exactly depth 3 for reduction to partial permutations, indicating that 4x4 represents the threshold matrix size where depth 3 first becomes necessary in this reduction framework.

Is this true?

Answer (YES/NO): NO